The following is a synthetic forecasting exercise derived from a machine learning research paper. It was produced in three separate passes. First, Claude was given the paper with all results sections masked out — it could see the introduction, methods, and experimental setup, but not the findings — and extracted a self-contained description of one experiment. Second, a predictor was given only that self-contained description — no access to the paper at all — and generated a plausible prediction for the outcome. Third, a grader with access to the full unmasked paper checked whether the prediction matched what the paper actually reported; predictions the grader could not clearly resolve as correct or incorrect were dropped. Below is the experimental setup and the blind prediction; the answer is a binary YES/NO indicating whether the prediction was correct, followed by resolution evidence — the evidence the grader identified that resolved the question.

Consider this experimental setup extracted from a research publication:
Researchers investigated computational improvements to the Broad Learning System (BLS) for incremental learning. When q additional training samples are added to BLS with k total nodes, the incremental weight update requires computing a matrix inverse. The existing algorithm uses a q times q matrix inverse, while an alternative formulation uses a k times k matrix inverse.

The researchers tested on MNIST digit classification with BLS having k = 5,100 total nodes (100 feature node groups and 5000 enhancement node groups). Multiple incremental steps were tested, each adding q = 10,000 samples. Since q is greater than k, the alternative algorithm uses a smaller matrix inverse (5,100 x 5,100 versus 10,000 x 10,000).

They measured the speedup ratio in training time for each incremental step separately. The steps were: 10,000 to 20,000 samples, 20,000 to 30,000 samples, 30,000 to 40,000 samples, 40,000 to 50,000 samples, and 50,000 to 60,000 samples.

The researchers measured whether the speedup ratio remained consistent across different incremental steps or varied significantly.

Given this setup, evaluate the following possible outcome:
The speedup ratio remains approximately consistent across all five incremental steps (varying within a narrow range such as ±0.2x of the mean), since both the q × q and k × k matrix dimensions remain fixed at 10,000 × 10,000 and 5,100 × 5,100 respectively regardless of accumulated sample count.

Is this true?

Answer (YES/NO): YES